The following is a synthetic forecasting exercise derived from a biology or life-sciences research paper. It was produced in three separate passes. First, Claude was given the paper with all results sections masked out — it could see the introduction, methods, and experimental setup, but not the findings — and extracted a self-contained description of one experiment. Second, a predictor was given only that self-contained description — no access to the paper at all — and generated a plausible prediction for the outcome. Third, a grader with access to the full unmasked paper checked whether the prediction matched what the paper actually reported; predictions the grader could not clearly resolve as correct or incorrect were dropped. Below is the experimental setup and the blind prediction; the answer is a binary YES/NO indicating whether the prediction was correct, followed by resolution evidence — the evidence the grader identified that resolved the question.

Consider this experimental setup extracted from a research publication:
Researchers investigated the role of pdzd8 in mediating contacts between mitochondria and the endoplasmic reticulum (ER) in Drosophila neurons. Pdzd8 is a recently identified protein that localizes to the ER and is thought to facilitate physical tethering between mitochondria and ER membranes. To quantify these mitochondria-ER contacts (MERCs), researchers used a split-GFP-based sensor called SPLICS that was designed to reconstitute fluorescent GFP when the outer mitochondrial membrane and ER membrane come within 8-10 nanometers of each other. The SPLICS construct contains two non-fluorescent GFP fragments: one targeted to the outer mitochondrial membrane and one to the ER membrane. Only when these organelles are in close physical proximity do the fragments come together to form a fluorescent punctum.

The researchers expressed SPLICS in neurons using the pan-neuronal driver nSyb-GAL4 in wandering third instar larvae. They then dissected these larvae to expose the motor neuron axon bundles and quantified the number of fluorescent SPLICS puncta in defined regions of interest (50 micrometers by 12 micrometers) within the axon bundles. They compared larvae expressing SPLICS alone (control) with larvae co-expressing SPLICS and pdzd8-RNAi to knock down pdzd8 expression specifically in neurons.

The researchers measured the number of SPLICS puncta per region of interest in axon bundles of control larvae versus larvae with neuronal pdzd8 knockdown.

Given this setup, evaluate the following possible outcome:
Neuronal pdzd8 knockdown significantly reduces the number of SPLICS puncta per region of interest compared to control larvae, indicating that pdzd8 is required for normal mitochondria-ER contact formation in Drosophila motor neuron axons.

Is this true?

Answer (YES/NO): YES